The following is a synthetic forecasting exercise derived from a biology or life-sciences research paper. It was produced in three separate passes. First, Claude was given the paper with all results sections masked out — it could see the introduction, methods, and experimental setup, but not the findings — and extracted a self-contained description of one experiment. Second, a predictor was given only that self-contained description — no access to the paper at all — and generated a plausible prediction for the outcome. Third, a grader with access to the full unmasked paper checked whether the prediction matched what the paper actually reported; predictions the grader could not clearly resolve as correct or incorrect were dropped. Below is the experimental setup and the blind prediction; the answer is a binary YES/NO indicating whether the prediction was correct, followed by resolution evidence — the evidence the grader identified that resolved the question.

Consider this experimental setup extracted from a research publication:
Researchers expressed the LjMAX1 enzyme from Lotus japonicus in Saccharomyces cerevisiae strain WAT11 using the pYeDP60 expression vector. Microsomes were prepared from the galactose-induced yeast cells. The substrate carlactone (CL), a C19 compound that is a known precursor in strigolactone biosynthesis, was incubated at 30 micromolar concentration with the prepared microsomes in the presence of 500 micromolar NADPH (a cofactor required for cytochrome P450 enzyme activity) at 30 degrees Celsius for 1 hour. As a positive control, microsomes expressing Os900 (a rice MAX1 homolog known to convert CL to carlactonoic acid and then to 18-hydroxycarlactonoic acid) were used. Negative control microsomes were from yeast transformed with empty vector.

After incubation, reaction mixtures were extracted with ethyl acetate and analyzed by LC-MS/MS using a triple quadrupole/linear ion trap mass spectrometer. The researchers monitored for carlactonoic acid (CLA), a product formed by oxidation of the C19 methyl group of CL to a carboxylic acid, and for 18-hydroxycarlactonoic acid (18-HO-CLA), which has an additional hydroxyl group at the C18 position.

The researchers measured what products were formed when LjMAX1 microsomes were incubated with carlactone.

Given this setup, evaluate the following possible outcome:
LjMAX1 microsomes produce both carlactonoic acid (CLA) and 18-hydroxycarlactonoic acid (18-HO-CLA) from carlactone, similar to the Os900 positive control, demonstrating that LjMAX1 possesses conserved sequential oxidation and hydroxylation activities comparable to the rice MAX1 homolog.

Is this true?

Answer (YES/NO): YES